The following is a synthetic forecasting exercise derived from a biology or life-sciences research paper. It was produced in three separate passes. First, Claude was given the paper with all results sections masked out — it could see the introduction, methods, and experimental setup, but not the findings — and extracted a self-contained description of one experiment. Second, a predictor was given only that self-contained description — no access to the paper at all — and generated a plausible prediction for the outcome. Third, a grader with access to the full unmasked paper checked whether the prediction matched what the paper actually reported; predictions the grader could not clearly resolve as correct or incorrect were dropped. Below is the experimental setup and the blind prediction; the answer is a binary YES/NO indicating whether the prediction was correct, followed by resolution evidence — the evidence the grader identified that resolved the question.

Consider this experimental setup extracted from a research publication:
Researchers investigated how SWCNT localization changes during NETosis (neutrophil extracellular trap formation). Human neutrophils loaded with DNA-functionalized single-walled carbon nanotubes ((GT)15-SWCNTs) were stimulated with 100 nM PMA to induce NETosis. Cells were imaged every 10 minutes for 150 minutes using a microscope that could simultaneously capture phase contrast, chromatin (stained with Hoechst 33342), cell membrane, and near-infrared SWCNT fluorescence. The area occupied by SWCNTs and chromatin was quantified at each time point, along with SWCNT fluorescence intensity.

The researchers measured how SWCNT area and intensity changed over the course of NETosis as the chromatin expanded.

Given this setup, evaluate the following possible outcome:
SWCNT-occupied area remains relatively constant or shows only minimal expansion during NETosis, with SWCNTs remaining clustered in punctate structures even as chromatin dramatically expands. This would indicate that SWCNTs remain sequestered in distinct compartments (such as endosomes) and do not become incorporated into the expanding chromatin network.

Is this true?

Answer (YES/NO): NO